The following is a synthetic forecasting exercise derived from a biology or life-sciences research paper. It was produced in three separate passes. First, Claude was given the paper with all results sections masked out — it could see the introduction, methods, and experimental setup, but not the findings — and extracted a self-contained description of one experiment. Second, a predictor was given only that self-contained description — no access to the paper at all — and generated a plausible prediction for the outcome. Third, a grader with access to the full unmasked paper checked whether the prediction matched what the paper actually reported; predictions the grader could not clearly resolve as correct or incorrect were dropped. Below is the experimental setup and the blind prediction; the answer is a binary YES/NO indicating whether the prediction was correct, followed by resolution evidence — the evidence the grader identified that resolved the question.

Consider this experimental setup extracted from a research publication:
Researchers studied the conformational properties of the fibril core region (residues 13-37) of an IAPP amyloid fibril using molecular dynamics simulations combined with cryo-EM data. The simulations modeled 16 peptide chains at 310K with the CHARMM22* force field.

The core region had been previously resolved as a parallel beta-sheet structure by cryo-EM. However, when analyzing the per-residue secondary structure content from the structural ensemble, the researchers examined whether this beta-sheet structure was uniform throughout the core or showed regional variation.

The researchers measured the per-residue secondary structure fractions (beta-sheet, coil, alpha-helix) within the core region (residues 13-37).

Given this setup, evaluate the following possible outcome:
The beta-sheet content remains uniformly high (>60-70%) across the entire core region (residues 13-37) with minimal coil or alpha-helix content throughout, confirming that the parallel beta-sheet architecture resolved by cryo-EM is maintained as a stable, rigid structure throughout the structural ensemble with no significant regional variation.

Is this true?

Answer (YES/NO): NO